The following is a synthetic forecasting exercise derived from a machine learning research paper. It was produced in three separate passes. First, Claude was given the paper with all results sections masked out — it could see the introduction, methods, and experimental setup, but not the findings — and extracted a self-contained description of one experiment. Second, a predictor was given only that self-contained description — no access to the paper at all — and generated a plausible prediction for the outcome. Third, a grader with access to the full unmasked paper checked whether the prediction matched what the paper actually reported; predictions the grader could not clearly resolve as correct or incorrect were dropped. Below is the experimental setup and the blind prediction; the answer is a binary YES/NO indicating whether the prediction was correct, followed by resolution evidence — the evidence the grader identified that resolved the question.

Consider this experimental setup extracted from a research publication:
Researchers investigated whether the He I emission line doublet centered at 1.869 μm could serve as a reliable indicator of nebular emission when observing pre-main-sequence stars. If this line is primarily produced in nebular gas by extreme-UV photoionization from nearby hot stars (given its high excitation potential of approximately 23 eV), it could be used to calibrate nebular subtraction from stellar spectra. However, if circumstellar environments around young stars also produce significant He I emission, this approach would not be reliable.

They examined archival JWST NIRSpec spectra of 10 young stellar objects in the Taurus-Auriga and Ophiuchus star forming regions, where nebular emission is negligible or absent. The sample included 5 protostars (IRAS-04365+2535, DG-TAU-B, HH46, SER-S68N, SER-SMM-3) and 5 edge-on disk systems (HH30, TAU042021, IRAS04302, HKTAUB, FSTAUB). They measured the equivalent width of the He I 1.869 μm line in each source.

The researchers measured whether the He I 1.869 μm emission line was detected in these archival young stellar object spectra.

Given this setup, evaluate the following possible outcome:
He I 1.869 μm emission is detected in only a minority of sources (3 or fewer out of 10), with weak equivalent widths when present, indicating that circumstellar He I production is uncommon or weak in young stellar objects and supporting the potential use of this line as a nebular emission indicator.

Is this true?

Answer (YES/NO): YES